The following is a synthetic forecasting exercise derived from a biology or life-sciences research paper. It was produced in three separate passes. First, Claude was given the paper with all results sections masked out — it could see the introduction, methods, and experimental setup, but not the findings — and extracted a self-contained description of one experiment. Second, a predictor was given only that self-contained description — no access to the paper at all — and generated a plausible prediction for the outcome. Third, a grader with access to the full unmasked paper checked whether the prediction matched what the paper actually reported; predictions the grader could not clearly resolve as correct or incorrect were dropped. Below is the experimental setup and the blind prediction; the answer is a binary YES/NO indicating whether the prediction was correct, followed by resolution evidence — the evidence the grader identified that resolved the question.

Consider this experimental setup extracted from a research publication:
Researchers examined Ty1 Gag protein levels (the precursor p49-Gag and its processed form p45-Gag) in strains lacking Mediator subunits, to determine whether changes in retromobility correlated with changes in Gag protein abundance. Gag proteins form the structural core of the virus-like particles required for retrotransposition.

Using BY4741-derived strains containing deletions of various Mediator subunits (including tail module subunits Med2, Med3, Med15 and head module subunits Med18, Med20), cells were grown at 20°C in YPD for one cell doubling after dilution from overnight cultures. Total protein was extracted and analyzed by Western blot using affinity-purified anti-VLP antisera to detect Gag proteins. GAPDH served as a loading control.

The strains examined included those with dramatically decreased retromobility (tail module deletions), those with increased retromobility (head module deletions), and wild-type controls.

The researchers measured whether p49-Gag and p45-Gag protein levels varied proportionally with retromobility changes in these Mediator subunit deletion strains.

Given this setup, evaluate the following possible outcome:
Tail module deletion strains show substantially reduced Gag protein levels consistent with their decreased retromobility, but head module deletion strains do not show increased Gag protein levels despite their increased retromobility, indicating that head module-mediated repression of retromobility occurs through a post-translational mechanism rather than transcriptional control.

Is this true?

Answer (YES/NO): NO